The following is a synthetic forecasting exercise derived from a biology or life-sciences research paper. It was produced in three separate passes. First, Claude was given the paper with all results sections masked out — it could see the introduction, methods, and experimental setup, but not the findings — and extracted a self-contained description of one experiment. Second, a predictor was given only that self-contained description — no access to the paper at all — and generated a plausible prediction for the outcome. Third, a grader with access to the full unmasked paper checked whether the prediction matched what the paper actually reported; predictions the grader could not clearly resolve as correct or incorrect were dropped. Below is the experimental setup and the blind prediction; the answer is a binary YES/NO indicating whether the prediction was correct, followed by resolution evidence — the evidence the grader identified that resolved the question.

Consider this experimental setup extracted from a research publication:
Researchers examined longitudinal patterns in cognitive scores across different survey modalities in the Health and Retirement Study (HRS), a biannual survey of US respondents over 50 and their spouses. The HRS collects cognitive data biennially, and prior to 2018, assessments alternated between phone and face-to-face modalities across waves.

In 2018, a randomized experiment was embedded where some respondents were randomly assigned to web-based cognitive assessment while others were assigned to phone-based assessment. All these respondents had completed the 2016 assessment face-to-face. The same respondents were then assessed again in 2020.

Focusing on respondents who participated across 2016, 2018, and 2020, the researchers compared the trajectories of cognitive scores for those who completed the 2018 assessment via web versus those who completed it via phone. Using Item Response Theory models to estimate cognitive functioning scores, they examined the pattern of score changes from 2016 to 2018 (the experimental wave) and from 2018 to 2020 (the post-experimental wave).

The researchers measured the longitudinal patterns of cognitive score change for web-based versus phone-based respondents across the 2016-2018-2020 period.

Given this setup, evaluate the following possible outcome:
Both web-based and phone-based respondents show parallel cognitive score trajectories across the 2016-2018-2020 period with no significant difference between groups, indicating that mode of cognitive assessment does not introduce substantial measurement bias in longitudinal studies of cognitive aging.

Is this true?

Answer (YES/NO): NO